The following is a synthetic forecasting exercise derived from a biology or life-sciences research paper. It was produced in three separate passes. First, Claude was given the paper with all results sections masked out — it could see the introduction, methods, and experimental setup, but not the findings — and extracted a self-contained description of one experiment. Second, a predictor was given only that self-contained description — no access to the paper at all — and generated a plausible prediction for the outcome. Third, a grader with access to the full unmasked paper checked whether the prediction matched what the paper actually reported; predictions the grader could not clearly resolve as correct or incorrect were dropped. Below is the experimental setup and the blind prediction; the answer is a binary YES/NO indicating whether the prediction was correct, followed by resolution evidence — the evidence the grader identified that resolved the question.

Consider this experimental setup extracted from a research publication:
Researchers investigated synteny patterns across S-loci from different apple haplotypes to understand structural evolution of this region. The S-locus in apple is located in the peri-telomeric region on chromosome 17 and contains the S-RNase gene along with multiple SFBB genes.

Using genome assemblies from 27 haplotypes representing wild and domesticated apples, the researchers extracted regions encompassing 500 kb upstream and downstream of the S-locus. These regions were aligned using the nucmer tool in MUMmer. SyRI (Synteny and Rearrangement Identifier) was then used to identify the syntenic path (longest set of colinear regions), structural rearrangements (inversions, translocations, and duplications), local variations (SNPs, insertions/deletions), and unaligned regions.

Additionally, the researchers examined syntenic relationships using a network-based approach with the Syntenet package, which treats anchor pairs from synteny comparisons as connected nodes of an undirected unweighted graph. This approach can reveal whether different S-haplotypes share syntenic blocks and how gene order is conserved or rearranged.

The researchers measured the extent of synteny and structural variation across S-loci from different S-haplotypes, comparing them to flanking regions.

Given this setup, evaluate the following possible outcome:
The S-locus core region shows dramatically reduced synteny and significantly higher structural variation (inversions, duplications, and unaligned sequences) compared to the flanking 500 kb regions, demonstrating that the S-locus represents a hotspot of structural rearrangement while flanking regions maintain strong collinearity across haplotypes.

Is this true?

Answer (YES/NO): NO